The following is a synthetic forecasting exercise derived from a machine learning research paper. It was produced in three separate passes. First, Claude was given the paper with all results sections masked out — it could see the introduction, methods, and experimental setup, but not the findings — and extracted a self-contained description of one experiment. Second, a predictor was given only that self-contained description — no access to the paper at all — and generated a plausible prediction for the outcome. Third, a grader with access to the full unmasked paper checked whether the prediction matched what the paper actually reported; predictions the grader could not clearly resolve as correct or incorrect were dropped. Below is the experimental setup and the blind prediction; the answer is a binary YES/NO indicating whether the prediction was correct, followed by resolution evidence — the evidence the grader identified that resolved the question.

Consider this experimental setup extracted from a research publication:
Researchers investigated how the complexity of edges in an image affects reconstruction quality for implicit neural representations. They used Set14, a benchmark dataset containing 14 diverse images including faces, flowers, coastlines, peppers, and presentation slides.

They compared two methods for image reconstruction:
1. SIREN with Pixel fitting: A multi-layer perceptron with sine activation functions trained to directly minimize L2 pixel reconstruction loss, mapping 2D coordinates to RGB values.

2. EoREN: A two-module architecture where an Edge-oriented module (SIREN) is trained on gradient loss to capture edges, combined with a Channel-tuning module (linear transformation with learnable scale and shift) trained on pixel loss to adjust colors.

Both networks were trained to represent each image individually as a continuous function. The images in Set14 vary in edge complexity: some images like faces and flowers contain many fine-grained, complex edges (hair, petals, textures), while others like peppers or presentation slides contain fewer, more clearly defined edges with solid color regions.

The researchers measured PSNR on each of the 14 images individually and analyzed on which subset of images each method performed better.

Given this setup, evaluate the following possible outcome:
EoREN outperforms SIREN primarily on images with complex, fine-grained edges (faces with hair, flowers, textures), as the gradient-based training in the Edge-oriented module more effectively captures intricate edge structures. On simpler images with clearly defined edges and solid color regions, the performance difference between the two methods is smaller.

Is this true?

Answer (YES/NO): NO